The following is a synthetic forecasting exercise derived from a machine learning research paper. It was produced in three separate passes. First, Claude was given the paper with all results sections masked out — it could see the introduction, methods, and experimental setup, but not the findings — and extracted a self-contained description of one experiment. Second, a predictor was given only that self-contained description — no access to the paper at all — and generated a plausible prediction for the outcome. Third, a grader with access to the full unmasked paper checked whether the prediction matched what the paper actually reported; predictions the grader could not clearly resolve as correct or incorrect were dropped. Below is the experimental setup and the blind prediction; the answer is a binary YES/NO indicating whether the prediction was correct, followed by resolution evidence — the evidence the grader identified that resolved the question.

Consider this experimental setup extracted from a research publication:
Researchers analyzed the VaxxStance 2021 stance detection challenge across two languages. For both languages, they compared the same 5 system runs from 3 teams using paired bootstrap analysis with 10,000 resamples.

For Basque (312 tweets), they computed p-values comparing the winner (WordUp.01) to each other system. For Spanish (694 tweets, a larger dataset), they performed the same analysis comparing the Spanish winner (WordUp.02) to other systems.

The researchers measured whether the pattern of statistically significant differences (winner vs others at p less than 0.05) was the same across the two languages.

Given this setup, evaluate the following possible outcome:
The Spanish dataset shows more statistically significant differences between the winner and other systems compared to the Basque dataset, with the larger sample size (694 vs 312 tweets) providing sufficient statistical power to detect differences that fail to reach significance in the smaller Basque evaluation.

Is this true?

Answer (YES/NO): YES